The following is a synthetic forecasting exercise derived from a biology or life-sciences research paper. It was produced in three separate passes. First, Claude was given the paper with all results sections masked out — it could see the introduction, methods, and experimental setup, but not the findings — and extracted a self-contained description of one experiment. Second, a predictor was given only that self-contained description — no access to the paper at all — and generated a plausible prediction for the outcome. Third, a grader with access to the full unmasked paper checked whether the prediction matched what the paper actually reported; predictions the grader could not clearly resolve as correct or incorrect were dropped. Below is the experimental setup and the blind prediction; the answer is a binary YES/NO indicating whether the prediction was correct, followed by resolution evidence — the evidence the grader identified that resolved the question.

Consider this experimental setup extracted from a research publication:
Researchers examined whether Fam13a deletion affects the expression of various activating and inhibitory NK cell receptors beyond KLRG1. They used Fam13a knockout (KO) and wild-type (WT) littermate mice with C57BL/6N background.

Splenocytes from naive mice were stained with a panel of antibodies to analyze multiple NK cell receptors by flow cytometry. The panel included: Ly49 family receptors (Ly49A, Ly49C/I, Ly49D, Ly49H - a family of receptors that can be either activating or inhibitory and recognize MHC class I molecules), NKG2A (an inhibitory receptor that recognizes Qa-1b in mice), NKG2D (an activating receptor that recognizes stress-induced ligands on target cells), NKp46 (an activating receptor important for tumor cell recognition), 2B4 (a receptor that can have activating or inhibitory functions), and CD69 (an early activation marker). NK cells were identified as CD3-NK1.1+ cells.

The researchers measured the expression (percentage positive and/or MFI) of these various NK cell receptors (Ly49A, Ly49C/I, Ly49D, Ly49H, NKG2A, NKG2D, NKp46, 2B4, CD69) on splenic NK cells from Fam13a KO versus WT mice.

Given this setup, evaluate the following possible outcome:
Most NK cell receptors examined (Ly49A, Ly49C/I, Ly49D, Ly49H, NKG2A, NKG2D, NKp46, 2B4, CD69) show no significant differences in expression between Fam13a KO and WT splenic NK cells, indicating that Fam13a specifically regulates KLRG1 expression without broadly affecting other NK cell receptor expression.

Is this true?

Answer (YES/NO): YES